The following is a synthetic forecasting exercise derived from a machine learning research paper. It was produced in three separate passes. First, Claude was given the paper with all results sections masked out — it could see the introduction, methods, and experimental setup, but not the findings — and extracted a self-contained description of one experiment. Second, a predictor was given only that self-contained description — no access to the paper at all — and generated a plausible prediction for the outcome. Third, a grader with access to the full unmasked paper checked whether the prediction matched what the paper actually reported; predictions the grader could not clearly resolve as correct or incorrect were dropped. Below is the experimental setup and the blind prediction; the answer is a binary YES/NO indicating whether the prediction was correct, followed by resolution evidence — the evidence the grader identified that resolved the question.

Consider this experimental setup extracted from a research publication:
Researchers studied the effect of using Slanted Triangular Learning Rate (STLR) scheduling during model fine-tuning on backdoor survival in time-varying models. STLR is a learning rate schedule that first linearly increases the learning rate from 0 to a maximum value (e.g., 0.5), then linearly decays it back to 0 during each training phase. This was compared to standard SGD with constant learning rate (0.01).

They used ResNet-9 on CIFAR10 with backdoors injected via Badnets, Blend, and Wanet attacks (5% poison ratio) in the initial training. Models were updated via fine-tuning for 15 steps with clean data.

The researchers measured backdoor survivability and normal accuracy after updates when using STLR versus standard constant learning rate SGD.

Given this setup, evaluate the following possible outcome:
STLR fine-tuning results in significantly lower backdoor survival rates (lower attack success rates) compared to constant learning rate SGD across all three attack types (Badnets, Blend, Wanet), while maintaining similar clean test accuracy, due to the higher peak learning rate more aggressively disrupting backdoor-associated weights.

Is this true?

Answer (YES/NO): YES